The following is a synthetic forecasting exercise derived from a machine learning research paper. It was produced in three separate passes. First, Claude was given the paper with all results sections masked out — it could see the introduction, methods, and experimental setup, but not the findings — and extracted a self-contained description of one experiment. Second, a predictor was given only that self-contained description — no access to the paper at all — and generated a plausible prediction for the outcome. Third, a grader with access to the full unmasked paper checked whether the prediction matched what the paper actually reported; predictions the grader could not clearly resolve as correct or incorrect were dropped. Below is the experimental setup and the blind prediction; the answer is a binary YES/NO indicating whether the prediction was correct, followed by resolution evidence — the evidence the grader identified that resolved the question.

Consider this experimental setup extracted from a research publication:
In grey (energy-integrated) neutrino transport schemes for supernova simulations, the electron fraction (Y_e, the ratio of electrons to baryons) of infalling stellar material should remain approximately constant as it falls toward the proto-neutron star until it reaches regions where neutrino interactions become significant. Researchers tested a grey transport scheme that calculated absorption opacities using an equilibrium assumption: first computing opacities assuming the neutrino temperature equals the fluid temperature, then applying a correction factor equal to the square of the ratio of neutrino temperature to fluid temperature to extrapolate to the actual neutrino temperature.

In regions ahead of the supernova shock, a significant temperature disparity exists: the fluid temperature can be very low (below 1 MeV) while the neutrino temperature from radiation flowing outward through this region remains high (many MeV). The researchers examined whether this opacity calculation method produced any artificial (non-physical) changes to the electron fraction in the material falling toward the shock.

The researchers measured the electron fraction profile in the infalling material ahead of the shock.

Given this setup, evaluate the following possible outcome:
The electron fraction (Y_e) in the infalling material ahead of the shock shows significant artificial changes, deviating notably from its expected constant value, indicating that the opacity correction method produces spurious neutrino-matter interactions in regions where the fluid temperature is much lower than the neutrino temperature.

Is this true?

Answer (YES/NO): YES